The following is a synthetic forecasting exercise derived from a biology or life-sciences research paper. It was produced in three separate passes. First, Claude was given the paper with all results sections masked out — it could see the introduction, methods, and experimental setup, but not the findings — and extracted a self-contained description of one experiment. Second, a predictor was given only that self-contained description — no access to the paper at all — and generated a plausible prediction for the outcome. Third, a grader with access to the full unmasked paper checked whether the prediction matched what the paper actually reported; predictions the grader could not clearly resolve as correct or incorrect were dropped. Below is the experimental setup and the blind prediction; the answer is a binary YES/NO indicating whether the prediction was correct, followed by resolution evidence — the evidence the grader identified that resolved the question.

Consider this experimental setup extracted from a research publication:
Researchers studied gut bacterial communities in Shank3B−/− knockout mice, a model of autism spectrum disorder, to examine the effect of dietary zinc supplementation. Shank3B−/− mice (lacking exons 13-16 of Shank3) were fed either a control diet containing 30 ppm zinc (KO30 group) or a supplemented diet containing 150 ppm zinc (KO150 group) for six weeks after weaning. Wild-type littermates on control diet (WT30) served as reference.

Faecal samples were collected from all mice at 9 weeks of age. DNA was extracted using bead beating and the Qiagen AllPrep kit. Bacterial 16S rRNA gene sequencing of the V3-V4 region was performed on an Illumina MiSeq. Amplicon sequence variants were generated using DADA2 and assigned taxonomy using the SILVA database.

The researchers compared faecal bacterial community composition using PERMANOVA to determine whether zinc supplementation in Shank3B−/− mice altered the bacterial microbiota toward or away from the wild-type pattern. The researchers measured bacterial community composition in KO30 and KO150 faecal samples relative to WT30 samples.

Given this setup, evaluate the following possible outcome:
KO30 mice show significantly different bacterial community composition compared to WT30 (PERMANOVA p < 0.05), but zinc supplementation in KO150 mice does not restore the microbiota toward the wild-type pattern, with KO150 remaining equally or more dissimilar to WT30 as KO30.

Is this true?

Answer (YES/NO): YES